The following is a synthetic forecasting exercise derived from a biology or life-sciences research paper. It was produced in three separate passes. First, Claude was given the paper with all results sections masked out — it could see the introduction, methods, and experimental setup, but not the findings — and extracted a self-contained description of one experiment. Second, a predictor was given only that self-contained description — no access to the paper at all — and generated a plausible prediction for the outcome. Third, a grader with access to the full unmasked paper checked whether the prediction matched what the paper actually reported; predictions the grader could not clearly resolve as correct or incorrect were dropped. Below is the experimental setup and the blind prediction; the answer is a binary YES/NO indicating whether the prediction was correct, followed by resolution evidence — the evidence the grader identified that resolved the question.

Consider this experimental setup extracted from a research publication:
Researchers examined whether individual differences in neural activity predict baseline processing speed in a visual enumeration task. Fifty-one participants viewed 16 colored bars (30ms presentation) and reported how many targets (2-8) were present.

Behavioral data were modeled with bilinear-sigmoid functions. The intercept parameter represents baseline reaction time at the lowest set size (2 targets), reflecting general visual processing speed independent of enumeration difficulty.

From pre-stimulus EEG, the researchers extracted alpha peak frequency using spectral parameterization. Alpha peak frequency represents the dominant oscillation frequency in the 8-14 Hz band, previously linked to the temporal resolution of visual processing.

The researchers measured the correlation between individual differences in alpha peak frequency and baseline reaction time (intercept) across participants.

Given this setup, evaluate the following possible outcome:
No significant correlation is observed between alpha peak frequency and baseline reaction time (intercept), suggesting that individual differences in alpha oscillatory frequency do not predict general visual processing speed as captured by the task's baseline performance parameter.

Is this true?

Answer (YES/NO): YES